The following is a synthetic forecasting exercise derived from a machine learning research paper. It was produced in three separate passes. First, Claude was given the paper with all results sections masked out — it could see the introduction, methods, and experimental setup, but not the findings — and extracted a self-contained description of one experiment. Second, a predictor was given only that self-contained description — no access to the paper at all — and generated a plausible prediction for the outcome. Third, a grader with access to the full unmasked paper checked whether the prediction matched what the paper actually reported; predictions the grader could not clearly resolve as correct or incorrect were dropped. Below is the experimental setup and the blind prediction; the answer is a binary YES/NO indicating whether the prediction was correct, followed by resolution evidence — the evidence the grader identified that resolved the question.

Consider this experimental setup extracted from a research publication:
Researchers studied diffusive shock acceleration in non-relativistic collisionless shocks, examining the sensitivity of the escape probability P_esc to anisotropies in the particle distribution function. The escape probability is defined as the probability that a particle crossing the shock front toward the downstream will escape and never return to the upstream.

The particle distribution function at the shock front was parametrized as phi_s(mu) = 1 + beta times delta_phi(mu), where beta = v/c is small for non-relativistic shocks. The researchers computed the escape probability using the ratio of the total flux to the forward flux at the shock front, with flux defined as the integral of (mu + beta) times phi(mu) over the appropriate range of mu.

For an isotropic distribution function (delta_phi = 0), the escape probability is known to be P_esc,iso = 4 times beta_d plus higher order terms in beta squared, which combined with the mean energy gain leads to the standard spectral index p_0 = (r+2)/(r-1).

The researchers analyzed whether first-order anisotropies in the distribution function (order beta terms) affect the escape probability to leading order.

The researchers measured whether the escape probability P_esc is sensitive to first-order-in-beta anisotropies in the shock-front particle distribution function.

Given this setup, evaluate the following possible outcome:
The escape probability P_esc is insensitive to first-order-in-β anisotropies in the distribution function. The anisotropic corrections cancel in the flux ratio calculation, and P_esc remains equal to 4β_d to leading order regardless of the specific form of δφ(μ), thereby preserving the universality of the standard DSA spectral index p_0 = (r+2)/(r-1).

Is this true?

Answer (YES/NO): NO